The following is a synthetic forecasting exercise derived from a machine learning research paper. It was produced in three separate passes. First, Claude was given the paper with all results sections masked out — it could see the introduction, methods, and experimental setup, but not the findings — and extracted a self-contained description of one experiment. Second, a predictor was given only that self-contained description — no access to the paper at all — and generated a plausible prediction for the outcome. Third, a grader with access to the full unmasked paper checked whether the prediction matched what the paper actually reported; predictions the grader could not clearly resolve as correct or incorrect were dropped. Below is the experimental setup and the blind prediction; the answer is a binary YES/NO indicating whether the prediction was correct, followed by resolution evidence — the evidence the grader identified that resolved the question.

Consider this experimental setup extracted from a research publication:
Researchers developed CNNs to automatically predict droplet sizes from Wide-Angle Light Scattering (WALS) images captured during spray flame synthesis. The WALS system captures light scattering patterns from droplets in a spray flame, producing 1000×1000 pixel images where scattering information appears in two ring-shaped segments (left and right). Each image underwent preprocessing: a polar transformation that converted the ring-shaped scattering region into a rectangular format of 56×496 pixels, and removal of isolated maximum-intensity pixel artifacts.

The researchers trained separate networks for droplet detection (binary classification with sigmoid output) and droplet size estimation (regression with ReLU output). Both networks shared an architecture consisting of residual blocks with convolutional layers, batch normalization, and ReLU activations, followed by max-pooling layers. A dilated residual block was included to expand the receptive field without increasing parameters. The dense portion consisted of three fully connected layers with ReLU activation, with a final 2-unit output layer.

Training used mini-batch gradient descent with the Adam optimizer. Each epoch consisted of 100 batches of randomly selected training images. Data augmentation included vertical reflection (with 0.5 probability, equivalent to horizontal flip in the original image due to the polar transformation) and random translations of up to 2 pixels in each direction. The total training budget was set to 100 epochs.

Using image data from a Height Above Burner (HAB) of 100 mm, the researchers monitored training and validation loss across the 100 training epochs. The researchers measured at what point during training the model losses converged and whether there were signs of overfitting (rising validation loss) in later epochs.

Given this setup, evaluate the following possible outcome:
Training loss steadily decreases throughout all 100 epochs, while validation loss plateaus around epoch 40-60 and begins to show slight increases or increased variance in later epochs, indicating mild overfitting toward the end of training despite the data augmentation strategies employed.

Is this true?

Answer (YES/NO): NO